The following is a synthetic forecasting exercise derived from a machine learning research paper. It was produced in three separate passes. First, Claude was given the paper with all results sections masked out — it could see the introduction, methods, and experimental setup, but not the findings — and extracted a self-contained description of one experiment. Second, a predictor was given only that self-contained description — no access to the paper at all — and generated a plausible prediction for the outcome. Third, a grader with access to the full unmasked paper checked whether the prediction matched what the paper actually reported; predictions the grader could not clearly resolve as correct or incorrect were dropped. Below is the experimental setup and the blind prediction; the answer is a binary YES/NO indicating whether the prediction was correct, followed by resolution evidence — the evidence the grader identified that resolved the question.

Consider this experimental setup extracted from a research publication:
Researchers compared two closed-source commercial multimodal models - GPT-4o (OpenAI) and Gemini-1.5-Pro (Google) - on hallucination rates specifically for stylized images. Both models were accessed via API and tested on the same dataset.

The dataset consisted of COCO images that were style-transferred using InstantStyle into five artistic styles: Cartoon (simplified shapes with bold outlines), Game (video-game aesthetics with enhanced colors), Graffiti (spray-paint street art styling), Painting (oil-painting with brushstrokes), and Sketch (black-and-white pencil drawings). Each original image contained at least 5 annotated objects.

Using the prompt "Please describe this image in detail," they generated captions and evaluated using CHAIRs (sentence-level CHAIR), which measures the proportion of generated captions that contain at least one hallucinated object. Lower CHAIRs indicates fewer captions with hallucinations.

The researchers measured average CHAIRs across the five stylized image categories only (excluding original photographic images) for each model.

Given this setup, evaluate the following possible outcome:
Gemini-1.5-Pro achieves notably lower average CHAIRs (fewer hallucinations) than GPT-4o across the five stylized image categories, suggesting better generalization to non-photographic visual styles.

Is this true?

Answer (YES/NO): YES